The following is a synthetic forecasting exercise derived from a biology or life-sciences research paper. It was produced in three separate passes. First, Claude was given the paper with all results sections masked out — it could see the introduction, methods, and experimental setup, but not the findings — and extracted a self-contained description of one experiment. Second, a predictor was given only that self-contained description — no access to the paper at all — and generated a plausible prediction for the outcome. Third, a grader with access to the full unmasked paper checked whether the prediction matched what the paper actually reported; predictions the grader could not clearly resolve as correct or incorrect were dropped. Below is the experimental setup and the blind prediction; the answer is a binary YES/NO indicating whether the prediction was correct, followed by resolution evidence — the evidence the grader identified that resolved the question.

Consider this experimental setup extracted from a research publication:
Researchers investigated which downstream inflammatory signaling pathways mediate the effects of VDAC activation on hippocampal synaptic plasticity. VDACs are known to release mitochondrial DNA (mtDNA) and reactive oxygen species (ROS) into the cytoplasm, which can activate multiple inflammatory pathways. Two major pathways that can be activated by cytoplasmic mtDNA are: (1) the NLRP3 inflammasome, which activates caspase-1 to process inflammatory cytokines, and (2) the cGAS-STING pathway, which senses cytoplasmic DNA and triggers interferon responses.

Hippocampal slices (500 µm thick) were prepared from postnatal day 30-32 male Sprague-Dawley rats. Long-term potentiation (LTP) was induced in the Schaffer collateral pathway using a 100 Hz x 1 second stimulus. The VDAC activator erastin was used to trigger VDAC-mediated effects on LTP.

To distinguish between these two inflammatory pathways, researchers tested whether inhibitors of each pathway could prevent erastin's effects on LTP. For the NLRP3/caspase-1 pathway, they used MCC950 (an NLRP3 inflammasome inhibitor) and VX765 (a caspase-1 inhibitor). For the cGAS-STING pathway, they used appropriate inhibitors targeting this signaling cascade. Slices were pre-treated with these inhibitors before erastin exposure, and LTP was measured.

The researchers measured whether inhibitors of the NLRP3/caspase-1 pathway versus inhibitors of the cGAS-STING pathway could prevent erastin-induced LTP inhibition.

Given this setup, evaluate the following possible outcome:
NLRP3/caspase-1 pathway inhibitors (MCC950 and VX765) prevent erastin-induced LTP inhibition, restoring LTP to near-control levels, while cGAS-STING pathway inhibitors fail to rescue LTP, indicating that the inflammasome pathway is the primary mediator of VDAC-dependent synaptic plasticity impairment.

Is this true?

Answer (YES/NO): YES